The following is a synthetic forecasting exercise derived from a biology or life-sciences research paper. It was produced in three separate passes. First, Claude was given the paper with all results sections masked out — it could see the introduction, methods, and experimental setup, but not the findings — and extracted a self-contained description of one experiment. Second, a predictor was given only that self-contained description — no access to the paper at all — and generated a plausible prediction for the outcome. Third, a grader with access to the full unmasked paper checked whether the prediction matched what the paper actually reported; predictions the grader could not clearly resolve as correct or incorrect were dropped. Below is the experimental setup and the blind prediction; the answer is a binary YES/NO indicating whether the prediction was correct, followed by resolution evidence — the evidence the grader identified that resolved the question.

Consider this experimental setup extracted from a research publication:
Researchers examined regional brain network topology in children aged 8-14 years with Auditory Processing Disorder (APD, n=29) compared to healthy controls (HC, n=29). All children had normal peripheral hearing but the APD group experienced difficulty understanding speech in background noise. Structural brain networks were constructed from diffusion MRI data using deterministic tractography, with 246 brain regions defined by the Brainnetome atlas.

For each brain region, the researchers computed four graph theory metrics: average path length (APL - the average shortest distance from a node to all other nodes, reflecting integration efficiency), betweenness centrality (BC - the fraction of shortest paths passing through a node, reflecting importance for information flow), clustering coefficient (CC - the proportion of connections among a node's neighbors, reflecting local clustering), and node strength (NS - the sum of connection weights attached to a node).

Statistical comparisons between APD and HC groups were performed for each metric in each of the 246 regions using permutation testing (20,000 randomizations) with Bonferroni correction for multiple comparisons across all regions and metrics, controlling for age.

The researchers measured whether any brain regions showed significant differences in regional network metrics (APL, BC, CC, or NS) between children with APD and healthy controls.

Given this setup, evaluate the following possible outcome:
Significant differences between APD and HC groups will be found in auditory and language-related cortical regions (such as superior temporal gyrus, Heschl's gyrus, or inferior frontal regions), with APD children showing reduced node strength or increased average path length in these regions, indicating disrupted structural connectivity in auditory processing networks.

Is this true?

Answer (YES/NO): NO